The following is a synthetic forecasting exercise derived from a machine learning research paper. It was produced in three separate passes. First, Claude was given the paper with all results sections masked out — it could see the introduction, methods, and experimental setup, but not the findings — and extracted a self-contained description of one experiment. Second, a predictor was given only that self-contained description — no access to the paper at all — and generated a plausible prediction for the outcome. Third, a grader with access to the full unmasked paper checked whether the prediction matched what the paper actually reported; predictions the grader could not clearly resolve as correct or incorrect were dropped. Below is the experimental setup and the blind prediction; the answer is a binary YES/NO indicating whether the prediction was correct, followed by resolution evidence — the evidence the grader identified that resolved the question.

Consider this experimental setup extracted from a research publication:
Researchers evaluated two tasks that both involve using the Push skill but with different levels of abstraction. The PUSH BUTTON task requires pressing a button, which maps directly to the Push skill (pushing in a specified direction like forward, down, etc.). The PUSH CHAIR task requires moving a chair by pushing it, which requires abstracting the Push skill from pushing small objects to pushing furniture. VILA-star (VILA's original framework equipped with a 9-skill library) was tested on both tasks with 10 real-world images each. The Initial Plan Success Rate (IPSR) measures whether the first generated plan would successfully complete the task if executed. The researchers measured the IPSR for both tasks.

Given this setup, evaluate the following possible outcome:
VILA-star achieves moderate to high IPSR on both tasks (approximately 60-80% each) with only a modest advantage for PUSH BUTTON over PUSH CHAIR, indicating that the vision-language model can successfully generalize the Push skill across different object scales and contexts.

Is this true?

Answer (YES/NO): NO